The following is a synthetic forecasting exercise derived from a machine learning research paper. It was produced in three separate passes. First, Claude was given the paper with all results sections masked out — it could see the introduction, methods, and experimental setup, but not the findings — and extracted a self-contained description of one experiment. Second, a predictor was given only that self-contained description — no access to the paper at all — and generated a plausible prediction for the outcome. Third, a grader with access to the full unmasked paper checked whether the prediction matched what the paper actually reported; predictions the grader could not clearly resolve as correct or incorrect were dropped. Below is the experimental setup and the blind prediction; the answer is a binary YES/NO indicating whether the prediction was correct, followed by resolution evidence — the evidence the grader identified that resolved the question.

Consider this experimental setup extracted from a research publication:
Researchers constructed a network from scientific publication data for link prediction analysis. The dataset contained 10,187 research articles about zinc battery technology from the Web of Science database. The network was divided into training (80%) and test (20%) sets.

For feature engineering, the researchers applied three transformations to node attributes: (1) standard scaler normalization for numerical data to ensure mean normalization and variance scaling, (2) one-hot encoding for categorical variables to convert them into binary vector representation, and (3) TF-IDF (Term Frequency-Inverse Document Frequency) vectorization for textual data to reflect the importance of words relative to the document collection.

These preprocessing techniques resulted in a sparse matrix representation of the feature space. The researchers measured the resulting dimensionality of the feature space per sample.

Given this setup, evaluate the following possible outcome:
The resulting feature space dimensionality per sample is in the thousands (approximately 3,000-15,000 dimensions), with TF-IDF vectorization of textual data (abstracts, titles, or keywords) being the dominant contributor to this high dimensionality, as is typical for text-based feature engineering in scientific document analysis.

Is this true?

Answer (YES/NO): NO